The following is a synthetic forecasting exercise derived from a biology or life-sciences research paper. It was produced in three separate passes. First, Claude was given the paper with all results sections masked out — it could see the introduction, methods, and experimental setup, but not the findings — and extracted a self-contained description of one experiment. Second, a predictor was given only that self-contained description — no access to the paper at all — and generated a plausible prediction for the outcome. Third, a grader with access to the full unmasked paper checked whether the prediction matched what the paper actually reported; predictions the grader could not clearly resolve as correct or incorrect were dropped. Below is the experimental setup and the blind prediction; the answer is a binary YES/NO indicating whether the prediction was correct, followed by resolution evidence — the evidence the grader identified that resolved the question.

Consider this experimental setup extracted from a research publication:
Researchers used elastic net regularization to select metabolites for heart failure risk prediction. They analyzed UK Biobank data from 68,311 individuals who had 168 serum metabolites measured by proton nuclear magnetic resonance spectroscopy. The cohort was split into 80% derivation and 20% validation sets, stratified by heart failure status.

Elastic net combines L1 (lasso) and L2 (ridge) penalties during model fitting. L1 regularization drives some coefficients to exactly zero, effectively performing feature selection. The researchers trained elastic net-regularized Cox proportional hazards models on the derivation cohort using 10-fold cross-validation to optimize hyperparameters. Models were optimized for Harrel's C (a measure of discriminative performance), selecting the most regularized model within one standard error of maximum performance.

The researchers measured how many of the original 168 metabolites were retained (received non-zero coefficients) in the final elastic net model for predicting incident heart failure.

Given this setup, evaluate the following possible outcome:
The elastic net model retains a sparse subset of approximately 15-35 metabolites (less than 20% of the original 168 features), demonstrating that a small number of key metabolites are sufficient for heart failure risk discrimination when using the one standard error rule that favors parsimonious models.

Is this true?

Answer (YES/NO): YES